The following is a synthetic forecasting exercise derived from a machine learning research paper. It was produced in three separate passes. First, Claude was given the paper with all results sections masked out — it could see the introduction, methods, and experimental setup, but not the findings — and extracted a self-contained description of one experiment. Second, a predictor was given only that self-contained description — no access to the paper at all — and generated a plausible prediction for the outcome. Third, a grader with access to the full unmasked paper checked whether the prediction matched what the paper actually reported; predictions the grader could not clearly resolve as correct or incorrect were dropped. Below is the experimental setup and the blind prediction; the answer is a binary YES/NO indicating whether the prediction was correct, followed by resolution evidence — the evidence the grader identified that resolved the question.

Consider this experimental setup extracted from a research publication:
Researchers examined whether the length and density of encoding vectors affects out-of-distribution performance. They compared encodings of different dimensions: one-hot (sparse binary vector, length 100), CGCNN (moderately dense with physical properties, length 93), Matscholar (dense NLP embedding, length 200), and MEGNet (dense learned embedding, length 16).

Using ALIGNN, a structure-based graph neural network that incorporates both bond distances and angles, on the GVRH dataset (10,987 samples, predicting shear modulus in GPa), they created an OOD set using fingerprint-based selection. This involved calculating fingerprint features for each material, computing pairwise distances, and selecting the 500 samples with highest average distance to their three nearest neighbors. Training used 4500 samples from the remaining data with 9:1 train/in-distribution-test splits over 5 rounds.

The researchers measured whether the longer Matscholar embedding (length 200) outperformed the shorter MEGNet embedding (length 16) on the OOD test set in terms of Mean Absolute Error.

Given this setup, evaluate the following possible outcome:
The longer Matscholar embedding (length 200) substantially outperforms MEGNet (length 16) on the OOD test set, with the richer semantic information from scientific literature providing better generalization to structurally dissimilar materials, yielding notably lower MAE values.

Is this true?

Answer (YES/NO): NO